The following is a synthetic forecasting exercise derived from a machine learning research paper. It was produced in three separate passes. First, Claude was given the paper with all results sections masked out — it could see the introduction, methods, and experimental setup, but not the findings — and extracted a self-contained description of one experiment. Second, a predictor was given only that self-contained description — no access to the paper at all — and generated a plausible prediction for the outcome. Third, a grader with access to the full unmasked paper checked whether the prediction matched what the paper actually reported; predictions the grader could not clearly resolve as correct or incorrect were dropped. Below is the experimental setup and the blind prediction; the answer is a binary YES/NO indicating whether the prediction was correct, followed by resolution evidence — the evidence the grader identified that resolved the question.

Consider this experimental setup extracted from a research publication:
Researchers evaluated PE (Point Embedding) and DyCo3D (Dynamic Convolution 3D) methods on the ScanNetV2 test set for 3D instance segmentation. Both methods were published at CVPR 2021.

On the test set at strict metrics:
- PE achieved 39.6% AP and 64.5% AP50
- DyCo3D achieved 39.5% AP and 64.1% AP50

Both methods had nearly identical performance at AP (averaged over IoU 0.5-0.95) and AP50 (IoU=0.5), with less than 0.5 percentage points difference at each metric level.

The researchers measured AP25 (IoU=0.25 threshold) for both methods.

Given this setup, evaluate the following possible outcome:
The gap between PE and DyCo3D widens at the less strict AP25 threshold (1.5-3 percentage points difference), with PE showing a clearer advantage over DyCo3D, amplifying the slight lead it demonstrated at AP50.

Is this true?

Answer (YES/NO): YES